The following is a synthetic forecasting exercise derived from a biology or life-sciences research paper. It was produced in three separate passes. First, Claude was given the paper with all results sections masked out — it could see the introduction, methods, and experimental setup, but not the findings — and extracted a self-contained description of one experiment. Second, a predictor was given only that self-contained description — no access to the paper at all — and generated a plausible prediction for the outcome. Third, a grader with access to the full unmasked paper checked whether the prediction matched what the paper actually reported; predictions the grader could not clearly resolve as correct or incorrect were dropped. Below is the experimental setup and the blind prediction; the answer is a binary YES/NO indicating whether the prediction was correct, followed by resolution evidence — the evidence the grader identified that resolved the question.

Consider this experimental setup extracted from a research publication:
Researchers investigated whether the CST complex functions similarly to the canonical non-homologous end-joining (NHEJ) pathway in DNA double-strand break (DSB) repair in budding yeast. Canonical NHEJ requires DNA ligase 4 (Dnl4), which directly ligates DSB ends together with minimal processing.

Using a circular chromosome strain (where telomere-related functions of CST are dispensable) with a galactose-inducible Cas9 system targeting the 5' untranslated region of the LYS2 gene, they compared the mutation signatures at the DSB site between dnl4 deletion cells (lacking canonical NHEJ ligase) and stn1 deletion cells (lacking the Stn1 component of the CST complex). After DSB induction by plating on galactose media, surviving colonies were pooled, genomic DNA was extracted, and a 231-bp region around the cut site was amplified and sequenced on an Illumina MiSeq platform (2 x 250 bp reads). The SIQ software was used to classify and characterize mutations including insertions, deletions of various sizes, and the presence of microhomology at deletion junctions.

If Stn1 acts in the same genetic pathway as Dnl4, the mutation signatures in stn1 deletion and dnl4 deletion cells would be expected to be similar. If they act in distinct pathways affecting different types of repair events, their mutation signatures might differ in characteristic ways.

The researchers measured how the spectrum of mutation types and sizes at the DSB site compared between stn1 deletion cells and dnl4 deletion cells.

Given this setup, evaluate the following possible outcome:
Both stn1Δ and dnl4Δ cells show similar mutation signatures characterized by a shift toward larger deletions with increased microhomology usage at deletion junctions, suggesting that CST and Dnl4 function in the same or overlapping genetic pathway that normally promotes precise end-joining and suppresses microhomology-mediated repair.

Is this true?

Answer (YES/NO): NO